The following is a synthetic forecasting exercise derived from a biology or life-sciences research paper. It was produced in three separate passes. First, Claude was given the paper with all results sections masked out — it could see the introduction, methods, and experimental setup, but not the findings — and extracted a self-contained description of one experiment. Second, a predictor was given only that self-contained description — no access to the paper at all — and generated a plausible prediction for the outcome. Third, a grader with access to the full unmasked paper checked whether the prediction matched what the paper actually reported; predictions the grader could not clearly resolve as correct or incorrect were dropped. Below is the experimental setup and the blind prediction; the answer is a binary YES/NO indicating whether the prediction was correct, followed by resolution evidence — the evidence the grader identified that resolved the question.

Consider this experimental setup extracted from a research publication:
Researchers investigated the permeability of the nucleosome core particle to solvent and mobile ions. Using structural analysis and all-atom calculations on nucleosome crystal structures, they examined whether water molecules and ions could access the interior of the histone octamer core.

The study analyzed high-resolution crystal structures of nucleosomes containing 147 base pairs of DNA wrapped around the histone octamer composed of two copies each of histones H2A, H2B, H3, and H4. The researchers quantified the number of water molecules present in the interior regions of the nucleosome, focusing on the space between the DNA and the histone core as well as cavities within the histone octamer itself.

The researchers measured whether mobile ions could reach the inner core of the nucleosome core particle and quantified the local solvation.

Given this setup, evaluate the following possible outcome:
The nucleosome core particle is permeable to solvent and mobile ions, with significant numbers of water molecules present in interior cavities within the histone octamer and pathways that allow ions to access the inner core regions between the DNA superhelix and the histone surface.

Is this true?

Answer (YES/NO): YES